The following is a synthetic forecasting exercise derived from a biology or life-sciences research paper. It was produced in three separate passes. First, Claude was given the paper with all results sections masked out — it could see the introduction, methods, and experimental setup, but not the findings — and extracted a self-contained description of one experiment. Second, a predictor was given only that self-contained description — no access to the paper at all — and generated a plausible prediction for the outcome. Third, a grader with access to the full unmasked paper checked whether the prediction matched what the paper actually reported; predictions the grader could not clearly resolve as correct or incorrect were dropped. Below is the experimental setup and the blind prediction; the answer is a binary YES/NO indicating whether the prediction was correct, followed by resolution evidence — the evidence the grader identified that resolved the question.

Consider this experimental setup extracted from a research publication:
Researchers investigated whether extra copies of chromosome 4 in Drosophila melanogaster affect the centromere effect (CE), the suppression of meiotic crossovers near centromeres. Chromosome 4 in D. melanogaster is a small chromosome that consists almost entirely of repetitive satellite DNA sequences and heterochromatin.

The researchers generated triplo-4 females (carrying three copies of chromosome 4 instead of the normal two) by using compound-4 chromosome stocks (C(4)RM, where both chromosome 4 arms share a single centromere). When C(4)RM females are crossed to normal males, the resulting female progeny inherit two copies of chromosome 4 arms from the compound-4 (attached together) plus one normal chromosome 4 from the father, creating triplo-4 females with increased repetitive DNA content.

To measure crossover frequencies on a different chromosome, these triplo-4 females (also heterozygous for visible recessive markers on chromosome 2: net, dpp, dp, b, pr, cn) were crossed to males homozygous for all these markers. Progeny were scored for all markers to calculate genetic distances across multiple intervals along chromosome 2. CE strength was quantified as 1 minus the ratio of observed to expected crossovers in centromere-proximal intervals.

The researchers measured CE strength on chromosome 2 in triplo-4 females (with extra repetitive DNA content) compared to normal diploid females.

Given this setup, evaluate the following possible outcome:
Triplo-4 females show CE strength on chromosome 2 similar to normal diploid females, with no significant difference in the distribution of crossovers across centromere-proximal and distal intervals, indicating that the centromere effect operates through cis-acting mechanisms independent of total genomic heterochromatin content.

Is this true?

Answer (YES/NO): YES